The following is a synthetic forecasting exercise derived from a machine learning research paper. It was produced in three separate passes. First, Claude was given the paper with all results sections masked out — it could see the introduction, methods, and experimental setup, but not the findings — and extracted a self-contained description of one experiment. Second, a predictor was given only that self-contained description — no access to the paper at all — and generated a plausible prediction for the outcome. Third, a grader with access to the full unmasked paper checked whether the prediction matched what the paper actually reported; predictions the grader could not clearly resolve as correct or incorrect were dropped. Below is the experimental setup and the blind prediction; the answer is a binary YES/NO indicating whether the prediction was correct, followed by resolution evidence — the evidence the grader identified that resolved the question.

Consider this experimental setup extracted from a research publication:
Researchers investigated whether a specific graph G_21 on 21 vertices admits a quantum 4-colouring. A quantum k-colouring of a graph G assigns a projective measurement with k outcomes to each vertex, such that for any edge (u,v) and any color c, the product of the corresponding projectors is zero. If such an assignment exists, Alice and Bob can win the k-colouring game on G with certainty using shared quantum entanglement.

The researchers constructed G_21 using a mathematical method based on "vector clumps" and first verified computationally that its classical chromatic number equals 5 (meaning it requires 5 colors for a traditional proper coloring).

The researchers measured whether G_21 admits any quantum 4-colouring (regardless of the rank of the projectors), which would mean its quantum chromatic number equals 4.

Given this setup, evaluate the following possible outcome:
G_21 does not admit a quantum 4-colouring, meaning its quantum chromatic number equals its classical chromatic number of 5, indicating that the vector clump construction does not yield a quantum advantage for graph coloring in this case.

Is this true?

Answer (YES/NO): NO